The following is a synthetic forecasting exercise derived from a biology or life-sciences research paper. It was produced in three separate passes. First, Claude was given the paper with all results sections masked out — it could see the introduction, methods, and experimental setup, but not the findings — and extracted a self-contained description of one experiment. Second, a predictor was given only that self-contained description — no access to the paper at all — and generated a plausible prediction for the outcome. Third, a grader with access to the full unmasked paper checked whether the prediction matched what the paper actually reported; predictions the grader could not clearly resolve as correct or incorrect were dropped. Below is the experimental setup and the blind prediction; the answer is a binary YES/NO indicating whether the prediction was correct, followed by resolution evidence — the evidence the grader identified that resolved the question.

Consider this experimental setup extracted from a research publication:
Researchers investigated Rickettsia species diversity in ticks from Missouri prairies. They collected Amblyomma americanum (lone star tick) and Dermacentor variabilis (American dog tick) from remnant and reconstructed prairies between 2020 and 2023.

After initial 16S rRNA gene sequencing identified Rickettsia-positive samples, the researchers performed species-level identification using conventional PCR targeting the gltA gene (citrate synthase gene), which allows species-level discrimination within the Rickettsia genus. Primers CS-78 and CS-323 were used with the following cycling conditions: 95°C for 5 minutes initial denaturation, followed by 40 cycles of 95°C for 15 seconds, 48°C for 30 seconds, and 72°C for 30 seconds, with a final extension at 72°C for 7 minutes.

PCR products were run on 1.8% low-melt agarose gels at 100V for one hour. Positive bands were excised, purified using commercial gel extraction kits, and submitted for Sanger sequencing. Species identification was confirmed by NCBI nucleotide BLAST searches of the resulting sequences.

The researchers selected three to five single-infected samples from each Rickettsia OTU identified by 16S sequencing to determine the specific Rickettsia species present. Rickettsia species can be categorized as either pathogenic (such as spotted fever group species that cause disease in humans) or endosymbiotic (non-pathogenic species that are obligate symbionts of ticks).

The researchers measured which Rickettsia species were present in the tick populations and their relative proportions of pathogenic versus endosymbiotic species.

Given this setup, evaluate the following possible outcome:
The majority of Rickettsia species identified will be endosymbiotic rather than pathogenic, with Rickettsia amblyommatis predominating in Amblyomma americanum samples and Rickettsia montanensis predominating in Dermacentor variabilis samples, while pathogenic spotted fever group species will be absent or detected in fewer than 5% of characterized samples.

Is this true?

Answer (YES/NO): NO